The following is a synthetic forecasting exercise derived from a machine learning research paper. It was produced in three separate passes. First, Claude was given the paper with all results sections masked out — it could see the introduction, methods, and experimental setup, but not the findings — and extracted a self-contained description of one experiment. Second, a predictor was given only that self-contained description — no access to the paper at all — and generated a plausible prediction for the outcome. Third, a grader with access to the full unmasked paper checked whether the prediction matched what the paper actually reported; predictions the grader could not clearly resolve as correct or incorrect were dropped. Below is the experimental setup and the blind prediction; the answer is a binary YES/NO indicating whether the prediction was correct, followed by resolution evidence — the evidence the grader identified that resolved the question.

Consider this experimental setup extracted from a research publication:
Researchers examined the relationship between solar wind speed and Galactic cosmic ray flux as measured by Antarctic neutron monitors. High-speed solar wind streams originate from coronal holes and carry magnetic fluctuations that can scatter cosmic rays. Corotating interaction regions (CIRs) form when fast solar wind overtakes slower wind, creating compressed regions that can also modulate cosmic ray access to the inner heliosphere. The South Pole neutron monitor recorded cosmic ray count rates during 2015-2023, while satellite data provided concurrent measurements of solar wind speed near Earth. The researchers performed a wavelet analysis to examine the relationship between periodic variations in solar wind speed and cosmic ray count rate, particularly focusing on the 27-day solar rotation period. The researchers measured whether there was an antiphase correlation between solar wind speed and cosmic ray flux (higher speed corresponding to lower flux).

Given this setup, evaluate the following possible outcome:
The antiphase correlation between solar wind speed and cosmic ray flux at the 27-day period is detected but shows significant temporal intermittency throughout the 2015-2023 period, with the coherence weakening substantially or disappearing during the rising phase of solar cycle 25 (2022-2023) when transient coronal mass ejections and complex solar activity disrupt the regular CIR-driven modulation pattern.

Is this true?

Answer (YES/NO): NO